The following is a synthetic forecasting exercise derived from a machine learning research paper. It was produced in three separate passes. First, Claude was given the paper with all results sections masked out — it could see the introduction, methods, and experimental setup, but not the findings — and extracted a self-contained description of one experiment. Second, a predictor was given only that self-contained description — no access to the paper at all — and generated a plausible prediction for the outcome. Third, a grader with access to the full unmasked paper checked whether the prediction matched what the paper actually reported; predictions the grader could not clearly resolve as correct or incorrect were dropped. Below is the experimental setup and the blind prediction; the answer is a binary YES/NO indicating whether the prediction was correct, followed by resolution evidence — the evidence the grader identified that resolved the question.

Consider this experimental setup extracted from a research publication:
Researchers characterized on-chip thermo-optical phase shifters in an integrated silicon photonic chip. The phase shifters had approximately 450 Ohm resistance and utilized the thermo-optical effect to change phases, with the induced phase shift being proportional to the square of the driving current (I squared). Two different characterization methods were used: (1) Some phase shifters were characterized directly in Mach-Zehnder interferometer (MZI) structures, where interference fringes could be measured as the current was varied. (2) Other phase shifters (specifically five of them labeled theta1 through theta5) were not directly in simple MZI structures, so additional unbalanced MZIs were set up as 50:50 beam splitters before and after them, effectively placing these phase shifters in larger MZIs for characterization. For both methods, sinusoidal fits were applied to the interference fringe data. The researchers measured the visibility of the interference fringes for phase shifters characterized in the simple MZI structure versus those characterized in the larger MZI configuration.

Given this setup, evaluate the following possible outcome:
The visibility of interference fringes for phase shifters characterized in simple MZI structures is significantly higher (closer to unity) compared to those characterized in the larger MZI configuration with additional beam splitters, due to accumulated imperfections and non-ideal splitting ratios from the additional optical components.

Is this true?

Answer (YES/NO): YES